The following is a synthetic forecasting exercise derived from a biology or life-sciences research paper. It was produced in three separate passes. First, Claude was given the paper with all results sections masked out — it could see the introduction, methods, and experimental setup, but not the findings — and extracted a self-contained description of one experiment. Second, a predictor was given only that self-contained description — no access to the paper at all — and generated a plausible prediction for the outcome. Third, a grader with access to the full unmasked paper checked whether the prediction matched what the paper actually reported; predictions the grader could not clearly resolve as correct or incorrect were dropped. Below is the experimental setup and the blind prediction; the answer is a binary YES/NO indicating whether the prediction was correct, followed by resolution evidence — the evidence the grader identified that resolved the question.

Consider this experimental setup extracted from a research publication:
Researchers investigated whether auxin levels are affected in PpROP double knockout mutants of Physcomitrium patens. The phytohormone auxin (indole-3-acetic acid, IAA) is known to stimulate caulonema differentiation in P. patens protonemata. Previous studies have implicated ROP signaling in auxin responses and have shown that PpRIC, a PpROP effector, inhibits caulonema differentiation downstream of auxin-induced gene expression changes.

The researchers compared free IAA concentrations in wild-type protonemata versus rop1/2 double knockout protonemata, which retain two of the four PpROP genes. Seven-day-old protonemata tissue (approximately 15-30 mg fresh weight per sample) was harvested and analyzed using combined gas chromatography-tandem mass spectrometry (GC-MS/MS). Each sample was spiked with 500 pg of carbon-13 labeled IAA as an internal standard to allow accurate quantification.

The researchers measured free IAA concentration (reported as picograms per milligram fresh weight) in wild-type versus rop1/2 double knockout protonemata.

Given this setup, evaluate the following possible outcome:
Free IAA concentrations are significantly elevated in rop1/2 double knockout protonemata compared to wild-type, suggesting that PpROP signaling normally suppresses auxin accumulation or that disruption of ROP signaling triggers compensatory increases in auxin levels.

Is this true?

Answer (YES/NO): NO